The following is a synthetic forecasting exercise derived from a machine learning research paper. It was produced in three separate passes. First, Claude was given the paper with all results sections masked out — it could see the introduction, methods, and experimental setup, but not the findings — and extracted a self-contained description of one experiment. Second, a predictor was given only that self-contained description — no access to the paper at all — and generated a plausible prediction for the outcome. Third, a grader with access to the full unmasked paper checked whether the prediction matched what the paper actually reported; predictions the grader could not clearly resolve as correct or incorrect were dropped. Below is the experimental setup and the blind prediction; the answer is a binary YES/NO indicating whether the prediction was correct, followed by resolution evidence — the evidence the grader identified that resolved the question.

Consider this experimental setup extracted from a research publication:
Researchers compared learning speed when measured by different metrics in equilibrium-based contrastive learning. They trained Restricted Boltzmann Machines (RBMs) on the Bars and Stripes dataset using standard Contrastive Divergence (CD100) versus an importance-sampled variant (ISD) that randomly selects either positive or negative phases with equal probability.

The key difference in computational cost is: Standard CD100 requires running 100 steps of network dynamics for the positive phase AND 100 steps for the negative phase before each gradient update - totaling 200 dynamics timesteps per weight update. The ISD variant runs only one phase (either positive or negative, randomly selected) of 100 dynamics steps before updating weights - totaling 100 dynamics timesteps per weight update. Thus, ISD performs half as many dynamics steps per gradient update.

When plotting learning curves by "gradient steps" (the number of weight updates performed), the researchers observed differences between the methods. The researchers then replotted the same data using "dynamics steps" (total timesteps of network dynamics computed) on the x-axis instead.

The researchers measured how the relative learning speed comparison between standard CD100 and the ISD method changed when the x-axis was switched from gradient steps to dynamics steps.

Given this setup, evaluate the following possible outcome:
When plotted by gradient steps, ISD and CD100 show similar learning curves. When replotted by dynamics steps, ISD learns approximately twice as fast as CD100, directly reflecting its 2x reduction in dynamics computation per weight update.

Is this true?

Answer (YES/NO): NO